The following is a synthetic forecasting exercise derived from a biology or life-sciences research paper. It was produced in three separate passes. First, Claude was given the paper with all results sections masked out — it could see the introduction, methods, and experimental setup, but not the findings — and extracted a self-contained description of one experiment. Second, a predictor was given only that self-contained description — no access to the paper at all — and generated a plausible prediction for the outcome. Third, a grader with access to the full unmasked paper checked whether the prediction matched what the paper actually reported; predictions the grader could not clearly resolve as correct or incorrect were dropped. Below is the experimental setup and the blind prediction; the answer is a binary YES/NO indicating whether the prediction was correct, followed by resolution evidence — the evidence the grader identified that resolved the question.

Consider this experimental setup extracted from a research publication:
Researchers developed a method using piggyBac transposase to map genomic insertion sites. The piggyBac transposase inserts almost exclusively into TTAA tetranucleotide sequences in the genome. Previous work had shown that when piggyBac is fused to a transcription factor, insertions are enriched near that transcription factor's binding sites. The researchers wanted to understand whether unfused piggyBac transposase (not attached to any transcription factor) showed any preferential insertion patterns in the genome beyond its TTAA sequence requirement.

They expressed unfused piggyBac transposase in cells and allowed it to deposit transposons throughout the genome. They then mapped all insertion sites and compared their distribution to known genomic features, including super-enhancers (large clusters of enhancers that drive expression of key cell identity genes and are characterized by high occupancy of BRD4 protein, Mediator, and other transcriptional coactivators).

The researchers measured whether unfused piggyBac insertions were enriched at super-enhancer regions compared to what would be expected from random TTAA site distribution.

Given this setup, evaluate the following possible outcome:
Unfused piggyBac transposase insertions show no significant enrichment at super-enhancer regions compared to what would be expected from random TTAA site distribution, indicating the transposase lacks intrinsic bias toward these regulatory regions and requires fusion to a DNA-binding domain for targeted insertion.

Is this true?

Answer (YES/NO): NO